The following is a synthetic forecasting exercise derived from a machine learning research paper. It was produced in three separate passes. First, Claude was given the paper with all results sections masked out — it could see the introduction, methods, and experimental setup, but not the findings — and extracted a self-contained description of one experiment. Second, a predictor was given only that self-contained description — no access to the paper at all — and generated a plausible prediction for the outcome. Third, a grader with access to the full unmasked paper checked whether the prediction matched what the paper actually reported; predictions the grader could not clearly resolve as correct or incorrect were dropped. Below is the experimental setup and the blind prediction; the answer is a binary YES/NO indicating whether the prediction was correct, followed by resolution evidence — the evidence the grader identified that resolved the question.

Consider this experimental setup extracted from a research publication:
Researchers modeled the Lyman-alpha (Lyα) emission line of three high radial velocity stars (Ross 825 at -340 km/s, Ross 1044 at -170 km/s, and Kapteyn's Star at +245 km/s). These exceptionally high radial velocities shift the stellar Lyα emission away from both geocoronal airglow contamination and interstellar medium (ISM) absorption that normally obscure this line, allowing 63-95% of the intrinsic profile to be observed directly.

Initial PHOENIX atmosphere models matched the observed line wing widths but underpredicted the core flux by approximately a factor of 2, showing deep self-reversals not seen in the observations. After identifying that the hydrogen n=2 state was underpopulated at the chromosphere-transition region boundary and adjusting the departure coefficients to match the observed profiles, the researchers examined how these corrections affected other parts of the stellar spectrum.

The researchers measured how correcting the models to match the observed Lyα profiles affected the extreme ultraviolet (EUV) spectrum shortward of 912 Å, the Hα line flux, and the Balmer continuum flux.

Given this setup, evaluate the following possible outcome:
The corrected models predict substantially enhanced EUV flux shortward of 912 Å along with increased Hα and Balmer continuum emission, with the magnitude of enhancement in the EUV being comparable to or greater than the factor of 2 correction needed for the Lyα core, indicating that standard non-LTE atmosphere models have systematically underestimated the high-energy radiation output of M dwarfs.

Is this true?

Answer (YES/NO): NO